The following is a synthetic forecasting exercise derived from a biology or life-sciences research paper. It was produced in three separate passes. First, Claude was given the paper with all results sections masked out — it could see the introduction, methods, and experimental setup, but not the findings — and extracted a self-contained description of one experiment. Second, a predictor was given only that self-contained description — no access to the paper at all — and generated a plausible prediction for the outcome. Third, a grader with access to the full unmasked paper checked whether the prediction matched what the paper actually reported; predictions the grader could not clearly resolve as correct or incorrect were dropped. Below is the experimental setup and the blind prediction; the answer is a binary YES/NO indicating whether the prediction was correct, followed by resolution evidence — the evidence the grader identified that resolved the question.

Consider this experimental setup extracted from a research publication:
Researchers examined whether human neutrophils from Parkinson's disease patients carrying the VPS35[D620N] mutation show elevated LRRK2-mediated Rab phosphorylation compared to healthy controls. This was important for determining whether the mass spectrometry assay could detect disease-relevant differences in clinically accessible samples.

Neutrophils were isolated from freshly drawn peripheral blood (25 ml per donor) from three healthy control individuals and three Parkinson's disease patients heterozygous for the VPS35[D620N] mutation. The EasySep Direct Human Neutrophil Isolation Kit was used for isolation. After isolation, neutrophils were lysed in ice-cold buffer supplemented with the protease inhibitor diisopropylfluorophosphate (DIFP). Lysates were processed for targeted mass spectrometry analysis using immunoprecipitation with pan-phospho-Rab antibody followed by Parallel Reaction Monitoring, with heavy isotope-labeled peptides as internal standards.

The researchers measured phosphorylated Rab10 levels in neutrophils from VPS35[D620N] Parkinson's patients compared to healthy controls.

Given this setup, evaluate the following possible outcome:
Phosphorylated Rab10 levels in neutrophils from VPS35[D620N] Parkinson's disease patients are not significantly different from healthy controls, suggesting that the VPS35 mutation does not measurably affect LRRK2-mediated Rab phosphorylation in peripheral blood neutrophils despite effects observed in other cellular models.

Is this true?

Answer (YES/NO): NO